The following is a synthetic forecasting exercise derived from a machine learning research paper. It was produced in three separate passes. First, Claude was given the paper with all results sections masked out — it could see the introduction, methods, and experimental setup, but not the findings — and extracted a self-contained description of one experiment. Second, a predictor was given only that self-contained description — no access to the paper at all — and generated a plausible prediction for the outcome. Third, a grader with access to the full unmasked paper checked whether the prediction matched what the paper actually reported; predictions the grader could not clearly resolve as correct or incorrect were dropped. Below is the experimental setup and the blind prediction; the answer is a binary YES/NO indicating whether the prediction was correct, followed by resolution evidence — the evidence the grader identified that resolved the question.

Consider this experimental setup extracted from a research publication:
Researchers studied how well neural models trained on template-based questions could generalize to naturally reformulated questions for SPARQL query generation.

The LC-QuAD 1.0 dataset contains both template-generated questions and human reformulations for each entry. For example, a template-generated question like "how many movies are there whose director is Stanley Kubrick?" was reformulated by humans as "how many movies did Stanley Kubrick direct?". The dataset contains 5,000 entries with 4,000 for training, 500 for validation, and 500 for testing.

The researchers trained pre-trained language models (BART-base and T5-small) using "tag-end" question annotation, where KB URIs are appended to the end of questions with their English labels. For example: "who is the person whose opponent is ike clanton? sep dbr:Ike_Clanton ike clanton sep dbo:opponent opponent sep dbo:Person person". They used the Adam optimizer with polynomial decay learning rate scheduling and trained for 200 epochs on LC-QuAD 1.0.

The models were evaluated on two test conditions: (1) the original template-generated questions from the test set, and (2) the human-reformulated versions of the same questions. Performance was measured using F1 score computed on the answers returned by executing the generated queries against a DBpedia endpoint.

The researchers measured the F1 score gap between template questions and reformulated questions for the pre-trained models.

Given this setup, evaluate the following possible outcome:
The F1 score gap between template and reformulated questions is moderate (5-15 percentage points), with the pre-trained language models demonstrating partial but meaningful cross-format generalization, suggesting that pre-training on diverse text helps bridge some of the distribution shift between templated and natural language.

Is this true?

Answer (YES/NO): NO